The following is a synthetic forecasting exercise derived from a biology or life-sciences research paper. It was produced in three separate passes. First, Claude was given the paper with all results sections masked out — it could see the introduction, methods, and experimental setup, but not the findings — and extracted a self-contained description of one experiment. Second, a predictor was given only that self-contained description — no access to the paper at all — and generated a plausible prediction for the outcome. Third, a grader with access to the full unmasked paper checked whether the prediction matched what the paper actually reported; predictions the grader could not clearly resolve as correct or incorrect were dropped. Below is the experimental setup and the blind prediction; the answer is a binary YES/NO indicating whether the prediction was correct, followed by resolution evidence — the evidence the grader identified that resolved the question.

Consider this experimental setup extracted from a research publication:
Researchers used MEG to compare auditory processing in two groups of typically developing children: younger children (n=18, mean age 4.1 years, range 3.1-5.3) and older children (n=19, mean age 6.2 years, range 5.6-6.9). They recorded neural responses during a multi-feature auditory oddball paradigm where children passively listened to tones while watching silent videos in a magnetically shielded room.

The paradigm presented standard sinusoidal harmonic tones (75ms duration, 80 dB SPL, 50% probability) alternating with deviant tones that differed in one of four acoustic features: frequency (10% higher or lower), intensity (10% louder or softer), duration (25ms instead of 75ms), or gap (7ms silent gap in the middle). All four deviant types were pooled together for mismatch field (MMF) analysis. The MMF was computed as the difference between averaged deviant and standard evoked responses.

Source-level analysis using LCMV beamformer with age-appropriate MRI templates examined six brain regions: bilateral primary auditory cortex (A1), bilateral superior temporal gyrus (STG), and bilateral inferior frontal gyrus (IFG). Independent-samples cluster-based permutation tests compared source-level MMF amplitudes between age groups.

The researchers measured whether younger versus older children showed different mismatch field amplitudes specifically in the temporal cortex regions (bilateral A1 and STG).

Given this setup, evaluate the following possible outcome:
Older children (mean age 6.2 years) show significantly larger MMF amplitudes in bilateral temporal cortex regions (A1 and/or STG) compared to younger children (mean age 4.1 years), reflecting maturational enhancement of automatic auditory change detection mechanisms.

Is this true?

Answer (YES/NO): NO